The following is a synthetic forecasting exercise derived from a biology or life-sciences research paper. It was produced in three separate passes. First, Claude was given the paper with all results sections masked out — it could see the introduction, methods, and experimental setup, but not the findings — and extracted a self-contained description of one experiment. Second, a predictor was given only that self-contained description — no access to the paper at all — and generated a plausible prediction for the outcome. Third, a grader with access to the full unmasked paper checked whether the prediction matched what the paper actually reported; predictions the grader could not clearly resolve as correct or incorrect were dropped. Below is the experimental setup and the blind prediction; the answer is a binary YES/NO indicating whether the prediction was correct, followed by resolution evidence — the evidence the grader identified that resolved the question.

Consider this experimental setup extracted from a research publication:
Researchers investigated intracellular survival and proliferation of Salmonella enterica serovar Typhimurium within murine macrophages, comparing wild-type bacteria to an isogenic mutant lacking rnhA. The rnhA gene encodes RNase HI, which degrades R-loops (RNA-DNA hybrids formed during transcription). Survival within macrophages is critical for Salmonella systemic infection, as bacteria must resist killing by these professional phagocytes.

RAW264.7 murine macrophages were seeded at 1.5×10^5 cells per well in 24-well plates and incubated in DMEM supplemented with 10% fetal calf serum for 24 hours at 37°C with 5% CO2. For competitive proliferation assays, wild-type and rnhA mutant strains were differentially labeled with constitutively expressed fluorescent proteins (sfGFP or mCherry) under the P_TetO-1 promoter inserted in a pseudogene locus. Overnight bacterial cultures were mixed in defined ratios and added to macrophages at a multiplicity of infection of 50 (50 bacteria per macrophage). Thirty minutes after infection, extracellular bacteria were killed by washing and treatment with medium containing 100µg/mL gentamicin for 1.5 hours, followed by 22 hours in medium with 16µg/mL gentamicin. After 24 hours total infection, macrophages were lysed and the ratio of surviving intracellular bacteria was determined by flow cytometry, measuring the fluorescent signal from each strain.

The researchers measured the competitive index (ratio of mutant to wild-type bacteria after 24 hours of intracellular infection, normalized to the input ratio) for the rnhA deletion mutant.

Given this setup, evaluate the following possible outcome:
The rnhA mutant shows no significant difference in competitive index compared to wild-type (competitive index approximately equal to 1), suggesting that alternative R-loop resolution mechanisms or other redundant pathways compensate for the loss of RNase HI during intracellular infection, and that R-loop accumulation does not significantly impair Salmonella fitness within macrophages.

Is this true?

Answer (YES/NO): NO